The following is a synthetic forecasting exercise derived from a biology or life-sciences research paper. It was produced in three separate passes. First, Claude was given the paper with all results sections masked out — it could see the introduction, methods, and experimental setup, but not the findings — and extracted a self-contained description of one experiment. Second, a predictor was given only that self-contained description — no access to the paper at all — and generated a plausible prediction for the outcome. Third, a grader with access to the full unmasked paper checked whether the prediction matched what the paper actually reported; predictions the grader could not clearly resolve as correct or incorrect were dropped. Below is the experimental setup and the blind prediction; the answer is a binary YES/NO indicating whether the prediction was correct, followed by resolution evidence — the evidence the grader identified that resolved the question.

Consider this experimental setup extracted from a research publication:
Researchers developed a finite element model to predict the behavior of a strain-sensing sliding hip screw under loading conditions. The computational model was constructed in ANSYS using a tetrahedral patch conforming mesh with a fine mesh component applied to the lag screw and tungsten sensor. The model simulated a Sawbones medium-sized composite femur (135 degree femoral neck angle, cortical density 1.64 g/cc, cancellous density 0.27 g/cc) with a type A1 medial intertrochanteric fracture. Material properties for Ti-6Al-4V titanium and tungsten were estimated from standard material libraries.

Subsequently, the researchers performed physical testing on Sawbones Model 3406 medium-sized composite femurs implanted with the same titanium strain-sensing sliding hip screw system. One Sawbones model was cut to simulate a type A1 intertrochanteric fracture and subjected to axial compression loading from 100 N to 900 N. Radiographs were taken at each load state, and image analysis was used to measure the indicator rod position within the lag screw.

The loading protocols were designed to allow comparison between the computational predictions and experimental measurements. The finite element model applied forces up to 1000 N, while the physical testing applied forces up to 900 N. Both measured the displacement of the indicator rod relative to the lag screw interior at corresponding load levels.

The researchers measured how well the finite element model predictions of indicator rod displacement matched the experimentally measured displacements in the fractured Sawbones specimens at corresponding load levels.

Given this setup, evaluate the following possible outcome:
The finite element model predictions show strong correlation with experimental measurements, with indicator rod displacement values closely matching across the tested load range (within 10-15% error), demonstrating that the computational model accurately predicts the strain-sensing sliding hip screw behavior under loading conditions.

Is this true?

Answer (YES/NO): NO